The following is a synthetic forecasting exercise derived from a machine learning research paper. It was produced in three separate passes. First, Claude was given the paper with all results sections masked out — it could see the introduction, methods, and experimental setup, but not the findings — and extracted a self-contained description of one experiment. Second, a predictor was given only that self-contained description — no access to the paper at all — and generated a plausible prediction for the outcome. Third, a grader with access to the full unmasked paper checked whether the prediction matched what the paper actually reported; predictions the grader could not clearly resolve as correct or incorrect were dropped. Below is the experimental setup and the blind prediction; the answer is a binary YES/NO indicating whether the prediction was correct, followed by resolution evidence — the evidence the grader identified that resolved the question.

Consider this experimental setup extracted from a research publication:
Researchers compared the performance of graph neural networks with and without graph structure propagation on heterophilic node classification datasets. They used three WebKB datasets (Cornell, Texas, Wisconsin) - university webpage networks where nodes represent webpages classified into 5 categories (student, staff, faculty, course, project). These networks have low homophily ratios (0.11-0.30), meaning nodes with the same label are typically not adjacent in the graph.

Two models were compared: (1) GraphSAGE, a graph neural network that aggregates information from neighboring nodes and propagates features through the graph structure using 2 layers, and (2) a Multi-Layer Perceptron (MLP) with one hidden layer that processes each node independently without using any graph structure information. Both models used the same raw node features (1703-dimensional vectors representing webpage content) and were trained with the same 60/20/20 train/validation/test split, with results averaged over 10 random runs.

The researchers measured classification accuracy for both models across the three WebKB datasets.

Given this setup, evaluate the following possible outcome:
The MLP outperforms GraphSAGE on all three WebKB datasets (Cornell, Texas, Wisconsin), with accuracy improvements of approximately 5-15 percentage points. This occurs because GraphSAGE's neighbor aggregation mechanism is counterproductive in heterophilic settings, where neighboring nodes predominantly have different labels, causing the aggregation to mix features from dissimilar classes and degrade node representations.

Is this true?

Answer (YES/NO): NO